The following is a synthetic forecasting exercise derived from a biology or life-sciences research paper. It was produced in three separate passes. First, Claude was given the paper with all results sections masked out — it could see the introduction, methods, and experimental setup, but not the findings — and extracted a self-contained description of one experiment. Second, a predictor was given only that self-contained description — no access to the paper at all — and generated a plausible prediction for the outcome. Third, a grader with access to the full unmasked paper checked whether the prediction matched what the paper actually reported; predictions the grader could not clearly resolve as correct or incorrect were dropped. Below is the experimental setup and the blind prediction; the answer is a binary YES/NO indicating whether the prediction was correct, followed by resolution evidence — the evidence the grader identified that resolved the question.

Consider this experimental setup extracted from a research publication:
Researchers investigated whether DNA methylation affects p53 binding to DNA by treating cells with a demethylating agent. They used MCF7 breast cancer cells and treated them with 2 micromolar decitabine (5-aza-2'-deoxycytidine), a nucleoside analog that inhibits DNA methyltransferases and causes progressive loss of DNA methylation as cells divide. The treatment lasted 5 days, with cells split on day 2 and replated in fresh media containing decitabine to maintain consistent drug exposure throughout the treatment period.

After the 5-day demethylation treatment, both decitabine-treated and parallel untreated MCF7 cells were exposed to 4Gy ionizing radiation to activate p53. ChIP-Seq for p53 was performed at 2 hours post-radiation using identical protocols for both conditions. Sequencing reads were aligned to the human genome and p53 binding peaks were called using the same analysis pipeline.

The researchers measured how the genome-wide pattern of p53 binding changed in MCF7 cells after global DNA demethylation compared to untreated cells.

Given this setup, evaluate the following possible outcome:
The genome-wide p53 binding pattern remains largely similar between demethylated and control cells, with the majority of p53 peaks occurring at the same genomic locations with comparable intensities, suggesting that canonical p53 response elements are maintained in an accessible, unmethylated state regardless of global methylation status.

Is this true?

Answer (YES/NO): YES